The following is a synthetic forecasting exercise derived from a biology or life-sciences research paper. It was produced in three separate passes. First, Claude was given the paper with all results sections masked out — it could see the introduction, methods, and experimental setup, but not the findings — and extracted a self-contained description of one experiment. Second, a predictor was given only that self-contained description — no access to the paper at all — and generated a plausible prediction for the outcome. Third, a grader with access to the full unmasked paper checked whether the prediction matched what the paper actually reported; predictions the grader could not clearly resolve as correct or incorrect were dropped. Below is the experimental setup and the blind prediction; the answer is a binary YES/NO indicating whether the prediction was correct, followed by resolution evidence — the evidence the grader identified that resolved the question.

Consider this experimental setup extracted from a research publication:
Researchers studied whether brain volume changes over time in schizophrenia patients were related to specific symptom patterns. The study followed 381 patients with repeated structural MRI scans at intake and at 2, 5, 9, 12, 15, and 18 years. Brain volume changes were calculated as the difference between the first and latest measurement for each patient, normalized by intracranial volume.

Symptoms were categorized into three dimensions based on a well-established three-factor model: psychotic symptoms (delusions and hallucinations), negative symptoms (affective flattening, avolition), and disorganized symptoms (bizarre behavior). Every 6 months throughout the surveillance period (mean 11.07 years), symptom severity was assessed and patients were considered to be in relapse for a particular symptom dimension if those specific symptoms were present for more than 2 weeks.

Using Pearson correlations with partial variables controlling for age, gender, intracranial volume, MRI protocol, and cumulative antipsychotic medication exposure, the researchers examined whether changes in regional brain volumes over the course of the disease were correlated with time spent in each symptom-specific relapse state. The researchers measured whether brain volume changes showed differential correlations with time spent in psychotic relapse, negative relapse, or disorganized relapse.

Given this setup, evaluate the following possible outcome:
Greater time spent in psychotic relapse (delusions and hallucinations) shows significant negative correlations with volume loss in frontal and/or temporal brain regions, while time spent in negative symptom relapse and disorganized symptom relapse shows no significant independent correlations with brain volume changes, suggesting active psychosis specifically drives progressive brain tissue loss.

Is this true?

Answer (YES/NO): NO